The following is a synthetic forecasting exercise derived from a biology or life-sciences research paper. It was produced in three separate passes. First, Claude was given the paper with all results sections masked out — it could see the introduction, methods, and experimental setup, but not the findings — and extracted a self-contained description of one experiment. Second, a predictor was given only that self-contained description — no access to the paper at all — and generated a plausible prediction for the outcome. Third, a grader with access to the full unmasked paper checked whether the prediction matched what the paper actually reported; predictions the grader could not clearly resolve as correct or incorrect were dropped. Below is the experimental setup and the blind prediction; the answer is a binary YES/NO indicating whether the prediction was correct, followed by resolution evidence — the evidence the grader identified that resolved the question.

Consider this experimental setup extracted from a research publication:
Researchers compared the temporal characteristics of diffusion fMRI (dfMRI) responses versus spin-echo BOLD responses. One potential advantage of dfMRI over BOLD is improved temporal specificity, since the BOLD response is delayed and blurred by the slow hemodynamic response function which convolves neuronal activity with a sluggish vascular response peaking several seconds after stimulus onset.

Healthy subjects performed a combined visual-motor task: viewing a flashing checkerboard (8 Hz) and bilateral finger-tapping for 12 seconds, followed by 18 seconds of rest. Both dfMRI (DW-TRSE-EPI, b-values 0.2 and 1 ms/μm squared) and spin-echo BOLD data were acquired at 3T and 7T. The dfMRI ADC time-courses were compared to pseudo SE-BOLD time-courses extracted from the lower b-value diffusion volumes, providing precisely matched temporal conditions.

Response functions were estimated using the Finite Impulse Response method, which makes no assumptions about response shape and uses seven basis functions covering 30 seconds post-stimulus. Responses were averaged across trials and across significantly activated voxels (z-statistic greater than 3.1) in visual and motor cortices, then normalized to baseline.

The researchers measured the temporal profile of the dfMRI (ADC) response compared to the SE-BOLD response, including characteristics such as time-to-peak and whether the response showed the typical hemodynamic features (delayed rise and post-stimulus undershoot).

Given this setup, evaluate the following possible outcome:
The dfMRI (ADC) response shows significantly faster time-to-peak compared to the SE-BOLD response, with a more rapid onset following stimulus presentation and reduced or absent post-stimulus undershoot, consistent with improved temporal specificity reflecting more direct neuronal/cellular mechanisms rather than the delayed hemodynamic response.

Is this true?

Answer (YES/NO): YES